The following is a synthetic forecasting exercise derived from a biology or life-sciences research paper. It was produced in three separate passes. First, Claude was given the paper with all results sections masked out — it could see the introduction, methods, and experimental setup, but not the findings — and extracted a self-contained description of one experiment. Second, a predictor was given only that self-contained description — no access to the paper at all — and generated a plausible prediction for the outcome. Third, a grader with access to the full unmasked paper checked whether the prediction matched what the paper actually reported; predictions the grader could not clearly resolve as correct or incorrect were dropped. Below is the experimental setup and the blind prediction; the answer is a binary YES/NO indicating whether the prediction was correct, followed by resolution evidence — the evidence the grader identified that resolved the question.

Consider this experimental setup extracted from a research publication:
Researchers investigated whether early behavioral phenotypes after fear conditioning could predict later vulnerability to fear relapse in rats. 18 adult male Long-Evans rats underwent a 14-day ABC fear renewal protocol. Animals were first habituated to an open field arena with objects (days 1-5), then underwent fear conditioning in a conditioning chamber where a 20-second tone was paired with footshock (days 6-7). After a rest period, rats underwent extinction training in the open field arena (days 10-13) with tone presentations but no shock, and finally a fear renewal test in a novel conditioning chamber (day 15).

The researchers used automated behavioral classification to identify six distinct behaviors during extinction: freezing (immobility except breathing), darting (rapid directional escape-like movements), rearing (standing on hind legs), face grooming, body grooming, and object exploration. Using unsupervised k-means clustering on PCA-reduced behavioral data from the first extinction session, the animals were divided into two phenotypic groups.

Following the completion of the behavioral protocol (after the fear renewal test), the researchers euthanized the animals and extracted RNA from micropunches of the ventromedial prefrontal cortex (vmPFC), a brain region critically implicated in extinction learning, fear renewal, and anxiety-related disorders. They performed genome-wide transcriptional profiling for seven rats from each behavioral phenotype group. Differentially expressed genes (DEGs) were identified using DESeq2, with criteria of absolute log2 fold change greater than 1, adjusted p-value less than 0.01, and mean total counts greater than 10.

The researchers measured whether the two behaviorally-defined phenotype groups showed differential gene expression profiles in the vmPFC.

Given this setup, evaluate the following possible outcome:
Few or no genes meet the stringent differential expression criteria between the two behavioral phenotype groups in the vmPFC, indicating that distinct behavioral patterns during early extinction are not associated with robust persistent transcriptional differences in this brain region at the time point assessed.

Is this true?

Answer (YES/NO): NO